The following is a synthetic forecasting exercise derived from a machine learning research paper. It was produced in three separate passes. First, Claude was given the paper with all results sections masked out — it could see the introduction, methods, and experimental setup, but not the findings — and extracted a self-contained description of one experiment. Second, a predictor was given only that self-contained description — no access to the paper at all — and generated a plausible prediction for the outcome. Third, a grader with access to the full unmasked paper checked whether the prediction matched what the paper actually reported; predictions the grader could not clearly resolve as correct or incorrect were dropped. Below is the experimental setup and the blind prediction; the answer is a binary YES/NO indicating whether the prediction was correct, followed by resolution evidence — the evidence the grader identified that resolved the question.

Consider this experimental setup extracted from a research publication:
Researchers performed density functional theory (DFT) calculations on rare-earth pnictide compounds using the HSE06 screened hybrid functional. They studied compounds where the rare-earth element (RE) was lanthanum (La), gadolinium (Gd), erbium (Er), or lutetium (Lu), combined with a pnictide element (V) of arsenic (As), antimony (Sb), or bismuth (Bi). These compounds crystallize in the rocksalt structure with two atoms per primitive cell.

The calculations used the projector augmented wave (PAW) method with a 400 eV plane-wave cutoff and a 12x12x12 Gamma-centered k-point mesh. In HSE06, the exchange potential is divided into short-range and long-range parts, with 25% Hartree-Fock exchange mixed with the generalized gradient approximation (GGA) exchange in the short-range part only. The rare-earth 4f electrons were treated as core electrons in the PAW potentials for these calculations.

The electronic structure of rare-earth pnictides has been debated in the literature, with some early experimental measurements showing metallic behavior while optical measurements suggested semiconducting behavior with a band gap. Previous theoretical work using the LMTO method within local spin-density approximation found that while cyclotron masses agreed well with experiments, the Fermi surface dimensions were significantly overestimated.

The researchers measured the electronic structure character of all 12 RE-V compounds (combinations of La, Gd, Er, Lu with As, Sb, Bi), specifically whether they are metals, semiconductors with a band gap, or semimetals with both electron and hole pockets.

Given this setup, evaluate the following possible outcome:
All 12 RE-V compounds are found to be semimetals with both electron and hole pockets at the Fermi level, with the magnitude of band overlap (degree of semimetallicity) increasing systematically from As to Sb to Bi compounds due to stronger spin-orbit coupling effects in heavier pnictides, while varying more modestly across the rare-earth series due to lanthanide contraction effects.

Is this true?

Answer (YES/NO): NO